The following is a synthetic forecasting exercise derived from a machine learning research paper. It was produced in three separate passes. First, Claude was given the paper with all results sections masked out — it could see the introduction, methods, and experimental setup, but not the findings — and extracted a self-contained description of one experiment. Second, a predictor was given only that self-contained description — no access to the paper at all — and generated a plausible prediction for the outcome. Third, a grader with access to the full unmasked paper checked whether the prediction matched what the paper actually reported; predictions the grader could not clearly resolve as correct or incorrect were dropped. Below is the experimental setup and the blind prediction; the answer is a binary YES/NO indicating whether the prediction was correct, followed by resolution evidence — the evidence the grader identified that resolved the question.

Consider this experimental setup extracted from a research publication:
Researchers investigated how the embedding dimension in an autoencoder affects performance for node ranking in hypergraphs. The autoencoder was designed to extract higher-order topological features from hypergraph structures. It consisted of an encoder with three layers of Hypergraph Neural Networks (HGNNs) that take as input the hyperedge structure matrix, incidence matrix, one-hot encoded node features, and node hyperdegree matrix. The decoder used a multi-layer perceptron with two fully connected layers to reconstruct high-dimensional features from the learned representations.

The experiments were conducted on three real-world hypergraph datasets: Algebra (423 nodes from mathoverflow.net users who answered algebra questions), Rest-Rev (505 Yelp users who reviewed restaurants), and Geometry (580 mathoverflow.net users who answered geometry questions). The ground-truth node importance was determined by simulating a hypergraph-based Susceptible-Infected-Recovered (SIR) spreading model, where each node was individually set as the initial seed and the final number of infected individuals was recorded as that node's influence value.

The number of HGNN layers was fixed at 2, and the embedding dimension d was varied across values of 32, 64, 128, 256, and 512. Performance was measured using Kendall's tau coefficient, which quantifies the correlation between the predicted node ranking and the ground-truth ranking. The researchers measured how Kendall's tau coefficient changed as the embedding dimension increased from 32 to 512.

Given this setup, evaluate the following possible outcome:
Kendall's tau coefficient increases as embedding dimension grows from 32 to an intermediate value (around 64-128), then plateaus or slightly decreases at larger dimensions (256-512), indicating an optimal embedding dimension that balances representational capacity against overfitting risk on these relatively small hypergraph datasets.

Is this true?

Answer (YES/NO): NO